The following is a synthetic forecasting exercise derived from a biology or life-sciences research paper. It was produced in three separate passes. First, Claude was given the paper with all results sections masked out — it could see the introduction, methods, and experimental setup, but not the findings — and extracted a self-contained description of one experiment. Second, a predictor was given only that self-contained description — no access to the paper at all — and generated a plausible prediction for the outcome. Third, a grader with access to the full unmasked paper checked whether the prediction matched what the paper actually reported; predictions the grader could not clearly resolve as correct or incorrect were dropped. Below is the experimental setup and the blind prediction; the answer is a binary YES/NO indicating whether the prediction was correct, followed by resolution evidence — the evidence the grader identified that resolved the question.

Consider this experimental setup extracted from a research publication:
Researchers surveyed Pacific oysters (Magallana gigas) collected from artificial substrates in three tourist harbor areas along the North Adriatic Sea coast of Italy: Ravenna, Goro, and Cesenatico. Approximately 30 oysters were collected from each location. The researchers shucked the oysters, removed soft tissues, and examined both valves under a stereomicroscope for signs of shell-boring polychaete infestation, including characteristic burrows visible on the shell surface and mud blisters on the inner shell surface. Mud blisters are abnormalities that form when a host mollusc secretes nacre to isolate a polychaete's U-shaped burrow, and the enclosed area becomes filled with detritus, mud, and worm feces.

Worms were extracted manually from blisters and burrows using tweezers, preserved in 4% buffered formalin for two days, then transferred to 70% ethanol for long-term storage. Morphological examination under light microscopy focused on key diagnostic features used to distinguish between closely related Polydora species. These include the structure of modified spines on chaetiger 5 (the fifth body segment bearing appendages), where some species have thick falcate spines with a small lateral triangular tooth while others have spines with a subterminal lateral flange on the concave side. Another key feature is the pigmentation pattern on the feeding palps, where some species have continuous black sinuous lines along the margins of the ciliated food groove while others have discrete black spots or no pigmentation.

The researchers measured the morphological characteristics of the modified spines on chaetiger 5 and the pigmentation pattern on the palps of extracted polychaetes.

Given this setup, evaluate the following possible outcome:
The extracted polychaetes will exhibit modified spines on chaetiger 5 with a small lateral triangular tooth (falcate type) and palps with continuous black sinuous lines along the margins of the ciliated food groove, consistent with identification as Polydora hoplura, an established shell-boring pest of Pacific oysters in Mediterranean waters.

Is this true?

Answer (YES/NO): NO